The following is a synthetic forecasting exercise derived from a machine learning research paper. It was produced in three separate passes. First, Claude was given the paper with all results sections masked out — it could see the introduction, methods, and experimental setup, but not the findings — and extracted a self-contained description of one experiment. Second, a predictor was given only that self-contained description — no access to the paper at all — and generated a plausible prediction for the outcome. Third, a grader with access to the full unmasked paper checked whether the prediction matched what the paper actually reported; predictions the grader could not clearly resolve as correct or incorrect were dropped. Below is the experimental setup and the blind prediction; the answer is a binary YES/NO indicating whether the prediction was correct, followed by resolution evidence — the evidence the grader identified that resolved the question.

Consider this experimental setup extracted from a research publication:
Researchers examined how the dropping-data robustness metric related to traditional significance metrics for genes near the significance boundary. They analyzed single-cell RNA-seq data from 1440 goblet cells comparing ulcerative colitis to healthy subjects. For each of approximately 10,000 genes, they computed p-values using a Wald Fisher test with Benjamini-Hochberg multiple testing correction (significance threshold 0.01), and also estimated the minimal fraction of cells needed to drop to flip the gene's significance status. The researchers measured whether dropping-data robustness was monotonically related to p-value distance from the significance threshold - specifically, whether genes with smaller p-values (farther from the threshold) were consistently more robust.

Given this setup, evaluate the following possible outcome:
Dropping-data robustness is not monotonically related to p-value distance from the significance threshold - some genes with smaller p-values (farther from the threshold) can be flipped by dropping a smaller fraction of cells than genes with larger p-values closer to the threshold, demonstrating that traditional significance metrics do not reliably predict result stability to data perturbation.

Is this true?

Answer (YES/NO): YES